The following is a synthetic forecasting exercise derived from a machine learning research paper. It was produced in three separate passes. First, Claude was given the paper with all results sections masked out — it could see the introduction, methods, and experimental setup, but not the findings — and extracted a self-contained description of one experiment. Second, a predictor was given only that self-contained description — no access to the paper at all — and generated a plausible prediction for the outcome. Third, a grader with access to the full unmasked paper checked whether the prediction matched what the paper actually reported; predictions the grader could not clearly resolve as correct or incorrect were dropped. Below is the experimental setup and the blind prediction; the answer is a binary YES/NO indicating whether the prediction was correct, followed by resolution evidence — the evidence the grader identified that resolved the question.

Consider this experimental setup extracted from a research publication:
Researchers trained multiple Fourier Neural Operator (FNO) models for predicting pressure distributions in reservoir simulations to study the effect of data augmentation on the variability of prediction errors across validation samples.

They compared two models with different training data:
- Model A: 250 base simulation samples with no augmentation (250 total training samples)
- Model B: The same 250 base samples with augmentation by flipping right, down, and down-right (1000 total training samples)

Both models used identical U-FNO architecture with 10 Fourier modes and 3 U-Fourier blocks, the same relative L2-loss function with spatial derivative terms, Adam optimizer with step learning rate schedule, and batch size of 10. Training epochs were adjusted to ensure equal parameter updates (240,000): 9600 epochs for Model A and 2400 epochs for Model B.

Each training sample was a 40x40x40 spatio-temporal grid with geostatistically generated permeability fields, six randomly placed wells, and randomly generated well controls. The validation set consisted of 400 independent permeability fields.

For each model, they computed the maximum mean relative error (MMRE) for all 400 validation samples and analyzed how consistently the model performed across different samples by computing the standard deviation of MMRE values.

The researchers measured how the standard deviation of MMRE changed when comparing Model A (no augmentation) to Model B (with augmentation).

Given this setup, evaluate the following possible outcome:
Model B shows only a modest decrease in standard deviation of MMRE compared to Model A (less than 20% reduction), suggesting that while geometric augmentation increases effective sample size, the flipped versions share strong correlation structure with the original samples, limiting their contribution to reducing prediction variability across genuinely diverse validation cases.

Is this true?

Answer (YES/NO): NO